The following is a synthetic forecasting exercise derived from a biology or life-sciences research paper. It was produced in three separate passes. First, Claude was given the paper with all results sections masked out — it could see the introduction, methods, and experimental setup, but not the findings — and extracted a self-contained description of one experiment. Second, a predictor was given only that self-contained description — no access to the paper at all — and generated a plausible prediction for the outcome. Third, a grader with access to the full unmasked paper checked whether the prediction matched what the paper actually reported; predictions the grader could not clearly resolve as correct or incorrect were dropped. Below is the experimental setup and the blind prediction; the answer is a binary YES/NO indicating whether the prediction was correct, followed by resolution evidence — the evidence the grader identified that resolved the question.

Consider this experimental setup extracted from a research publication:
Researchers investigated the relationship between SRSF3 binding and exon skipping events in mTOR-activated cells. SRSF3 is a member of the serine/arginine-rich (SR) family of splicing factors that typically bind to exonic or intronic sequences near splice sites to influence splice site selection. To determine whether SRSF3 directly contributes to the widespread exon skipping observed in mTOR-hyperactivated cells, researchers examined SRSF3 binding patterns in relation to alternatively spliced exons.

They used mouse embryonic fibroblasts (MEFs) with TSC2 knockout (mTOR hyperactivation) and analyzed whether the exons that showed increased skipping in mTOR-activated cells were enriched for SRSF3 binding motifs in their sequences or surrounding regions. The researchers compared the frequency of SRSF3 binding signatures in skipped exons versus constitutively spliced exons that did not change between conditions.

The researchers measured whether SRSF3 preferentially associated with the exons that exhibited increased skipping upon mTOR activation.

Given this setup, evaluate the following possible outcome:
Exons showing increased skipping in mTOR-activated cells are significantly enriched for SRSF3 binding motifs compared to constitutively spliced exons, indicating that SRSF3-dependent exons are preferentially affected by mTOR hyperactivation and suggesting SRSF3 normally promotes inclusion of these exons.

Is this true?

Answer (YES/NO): NO